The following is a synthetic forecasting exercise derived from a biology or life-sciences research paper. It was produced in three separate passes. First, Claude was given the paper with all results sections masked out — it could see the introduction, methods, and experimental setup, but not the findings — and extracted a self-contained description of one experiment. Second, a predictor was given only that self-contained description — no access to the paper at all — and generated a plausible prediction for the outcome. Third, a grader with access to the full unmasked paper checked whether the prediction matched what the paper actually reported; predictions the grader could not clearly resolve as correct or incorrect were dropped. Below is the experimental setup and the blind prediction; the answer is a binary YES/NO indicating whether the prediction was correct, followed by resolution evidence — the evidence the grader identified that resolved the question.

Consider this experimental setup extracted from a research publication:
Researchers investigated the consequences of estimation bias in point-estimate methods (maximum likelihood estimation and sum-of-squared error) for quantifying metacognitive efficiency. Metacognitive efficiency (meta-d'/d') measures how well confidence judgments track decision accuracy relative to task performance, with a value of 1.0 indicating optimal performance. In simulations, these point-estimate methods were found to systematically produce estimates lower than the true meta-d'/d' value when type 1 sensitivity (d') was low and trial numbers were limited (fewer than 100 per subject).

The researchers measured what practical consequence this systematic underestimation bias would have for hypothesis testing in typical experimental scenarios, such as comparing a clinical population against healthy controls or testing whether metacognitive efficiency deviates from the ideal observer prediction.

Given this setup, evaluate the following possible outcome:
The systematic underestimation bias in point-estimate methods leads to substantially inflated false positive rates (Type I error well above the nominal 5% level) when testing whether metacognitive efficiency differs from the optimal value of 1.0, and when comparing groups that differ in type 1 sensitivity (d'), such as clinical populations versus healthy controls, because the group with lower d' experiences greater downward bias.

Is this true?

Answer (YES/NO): YES